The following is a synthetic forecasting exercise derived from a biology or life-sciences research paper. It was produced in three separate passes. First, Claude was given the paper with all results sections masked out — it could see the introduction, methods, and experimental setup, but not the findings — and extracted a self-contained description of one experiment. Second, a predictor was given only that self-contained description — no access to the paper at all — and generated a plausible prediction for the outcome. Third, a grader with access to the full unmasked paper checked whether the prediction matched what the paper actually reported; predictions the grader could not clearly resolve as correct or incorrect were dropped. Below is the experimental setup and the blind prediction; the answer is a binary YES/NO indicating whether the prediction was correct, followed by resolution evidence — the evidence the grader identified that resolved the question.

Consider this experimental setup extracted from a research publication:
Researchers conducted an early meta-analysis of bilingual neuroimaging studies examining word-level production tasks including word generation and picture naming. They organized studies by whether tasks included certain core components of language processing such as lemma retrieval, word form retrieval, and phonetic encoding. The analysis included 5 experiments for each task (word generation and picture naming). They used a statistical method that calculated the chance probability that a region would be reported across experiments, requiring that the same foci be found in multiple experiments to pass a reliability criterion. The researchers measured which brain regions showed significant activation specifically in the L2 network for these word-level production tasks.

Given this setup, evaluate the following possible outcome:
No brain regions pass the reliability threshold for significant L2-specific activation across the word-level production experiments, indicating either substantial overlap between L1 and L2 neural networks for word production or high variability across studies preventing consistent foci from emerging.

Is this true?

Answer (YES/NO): NO